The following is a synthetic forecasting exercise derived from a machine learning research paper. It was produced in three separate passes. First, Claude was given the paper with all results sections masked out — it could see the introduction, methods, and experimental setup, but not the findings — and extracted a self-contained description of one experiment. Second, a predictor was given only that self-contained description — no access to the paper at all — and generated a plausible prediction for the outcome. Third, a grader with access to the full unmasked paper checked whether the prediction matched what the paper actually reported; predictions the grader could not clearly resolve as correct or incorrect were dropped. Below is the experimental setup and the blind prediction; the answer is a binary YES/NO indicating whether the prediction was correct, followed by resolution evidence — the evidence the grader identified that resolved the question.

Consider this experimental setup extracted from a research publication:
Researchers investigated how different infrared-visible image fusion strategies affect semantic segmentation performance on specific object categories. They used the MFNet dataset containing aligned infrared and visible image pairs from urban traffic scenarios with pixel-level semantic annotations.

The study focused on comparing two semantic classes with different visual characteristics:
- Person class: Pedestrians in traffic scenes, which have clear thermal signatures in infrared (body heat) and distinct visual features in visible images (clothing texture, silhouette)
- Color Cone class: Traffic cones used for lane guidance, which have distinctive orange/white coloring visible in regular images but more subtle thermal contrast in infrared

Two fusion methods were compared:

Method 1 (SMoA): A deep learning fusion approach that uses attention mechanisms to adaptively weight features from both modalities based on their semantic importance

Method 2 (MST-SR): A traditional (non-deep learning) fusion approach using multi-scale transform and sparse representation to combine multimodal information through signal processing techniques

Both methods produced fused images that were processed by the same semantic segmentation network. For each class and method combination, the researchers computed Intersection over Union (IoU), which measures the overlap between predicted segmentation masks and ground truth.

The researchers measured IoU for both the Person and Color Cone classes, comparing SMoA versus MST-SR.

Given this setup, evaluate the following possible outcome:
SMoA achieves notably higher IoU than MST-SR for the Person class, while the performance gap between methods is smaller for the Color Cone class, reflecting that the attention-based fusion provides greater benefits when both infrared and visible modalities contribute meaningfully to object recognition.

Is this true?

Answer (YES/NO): NO